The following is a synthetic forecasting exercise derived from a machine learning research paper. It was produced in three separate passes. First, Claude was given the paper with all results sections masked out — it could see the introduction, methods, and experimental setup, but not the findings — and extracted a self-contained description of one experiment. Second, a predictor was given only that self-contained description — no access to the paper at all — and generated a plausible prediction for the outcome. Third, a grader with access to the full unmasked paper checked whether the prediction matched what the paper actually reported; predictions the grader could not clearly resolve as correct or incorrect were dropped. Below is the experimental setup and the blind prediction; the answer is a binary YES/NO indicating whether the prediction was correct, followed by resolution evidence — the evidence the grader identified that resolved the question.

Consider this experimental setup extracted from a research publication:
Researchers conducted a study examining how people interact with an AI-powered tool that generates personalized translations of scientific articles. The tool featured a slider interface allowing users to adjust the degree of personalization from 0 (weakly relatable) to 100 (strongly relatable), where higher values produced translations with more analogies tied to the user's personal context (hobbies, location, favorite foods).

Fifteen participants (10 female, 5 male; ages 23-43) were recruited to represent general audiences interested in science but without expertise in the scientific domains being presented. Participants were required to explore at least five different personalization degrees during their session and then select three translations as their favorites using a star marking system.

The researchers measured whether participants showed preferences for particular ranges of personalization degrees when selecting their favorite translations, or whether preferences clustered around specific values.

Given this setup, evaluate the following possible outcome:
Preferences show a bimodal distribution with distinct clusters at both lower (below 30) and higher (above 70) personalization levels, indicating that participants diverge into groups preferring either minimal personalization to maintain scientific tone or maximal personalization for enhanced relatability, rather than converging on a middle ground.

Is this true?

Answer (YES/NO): NO